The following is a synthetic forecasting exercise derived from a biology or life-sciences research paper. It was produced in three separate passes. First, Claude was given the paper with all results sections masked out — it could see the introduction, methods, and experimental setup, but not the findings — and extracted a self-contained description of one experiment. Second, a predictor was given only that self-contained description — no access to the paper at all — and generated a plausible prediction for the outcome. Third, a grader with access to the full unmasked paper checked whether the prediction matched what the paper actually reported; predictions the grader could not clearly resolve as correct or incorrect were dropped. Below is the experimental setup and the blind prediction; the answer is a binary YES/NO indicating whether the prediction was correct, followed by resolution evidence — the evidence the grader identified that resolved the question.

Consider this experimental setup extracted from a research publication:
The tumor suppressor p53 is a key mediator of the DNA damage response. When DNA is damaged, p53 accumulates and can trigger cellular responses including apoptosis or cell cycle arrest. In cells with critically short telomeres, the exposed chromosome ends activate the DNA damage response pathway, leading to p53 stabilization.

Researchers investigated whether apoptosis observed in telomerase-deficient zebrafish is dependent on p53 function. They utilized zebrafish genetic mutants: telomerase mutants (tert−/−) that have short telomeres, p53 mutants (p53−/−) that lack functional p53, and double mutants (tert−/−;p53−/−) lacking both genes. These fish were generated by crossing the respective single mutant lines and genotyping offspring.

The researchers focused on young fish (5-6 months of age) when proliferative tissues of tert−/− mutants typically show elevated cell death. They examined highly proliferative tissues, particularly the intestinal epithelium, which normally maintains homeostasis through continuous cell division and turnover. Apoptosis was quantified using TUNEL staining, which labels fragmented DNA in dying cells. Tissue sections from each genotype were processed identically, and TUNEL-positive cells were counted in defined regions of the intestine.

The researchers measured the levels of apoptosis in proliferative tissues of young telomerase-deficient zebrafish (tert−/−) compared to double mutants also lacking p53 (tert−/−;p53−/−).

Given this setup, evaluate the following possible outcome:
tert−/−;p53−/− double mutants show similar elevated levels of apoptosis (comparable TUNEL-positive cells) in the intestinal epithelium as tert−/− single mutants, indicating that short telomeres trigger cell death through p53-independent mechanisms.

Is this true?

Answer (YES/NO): NO